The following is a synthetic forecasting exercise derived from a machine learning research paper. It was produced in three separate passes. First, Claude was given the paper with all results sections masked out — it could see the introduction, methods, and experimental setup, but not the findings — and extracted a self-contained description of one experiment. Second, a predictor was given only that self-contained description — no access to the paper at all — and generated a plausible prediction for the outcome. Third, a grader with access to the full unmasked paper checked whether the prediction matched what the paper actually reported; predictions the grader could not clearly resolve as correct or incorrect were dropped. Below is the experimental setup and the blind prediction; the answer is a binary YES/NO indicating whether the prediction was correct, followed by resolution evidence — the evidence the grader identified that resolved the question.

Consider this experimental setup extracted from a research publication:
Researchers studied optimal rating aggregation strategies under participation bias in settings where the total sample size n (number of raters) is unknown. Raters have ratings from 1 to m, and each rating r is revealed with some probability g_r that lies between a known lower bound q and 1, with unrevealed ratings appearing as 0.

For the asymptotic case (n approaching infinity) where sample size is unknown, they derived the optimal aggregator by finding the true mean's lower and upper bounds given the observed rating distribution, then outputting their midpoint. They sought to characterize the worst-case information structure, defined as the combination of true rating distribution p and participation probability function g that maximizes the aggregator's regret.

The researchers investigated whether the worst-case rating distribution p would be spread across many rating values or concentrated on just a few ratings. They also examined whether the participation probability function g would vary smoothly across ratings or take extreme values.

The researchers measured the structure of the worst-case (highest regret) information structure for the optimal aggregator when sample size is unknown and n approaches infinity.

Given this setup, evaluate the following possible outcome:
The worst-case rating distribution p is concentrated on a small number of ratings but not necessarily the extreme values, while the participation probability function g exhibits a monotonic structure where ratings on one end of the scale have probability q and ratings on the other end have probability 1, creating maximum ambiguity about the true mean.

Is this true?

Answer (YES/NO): NO